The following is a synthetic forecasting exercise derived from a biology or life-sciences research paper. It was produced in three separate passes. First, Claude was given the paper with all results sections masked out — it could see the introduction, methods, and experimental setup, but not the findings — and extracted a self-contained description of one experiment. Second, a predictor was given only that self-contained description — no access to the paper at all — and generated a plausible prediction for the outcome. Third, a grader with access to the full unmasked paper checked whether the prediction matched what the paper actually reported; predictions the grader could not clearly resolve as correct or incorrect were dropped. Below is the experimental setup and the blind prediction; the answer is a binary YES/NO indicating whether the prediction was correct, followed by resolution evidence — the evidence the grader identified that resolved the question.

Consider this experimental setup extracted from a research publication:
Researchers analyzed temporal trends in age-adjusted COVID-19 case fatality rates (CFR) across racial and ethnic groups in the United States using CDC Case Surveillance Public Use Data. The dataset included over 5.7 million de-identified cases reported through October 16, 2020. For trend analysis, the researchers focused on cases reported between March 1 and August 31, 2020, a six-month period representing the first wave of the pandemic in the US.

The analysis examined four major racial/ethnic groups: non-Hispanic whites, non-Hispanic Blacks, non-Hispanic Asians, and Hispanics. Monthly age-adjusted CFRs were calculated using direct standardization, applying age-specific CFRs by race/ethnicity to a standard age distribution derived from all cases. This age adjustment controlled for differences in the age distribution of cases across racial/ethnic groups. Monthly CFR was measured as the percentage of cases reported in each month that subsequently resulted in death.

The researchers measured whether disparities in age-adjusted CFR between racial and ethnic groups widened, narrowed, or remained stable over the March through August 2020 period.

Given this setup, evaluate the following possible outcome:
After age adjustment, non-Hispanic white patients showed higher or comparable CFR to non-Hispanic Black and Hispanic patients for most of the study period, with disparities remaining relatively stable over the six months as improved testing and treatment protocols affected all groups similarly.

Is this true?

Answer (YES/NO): NO